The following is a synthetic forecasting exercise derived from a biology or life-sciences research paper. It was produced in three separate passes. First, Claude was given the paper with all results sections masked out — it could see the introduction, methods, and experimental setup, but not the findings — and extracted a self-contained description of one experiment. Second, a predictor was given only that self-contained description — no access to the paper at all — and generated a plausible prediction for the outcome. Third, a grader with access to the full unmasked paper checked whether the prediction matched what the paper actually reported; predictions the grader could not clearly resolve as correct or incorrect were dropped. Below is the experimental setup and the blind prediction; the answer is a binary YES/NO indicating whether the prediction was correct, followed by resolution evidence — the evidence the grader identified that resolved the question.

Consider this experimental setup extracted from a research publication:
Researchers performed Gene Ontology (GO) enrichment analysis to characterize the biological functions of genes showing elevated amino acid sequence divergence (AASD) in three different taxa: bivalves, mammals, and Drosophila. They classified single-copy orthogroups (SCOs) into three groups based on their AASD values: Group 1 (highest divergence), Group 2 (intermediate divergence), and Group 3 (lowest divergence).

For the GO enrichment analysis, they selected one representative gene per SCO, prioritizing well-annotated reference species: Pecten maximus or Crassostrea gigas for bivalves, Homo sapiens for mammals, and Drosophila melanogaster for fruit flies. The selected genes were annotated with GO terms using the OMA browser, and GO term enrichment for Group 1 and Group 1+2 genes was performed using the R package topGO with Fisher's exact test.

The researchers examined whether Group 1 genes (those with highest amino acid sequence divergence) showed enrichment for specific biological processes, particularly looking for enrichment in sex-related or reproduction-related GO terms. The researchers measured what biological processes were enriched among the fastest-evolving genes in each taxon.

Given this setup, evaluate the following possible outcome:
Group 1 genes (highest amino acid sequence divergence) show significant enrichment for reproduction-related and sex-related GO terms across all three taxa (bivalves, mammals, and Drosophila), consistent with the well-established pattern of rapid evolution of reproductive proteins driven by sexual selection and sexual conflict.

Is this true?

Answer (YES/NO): NO